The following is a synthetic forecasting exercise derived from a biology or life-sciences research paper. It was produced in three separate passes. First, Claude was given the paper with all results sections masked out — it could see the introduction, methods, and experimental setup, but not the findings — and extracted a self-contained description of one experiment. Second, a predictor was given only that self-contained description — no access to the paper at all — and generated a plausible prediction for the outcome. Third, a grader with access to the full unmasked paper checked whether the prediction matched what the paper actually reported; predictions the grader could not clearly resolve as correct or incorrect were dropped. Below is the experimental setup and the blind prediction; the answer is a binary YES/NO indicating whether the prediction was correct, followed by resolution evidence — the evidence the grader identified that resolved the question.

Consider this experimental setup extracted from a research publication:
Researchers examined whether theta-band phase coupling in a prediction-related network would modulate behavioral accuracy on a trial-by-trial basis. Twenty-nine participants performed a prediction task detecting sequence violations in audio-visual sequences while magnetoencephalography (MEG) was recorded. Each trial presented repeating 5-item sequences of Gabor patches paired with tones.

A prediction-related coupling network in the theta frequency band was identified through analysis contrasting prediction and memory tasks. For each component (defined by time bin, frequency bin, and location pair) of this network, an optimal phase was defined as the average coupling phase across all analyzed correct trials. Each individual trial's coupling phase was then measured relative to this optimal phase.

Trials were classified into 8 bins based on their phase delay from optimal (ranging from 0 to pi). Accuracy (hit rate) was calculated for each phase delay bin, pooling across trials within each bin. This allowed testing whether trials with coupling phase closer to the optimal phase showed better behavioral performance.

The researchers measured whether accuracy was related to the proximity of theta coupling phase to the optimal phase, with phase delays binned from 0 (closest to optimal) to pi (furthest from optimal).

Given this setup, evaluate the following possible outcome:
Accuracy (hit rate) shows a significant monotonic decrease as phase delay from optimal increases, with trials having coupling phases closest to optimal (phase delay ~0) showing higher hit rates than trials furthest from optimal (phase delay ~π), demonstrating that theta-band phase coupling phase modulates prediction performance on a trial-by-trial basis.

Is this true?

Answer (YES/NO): YES